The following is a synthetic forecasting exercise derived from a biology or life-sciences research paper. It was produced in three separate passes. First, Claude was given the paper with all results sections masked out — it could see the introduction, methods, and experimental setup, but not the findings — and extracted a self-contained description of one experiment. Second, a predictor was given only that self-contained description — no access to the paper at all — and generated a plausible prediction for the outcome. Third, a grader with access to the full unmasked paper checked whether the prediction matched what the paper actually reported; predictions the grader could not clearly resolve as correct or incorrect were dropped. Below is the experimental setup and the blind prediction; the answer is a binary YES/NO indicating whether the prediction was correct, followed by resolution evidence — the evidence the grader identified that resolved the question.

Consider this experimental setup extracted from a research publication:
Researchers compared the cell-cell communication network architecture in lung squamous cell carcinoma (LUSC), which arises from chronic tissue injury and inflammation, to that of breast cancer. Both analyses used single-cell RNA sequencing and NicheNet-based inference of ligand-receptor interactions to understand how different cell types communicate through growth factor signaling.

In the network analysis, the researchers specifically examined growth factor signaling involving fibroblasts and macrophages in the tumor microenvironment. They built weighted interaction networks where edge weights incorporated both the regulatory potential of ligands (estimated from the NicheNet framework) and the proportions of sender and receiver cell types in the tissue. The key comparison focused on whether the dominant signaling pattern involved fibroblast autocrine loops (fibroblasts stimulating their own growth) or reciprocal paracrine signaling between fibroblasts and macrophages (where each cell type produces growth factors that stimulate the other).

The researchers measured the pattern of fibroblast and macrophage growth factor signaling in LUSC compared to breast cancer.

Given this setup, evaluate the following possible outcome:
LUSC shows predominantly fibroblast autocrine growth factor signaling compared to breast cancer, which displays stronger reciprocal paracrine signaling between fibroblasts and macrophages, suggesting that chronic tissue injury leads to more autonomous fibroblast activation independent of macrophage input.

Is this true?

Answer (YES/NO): YES